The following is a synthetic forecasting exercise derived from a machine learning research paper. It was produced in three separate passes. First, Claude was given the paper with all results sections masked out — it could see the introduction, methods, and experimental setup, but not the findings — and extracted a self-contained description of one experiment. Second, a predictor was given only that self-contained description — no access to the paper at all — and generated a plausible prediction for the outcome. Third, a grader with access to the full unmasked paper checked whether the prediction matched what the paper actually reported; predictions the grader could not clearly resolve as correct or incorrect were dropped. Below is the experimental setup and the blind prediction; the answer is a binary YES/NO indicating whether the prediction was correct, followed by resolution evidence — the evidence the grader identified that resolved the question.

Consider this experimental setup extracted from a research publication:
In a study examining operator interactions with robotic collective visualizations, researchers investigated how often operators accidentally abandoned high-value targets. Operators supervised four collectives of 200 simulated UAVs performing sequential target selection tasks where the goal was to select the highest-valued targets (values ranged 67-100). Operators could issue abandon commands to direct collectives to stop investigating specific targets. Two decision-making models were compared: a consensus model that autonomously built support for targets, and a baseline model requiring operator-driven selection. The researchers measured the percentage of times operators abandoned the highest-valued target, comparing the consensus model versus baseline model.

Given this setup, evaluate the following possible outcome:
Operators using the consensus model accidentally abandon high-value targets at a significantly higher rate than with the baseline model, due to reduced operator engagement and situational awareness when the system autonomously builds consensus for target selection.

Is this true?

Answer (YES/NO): YES